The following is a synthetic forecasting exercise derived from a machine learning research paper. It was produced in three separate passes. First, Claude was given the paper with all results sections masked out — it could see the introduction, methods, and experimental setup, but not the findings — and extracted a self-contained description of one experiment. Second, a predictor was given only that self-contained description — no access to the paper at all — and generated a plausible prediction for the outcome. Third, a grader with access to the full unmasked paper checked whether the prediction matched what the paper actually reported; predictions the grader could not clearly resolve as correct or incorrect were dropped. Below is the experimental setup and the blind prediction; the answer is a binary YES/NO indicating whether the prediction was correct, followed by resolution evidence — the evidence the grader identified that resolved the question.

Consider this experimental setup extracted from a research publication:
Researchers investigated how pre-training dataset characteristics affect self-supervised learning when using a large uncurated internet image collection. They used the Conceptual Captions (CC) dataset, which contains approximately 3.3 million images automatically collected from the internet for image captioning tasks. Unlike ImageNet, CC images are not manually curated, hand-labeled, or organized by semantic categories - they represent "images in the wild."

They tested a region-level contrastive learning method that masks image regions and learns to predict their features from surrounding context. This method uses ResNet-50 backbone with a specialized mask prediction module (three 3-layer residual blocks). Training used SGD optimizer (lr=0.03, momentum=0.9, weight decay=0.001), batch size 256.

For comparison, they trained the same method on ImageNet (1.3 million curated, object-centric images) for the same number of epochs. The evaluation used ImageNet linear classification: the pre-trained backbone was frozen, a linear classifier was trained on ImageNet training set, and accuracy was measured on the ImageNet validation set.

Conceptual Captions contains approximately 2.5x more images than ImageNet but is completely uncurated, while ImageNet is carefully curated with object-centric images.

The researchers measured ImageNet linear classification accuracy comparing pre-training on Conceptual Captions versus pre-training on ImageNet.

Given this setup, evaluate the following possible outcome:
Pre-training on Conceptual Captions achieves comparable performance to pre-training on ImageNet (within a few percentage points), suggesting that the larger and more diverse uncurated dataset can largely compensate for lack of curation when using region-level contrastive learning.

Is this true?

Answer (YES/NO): NO